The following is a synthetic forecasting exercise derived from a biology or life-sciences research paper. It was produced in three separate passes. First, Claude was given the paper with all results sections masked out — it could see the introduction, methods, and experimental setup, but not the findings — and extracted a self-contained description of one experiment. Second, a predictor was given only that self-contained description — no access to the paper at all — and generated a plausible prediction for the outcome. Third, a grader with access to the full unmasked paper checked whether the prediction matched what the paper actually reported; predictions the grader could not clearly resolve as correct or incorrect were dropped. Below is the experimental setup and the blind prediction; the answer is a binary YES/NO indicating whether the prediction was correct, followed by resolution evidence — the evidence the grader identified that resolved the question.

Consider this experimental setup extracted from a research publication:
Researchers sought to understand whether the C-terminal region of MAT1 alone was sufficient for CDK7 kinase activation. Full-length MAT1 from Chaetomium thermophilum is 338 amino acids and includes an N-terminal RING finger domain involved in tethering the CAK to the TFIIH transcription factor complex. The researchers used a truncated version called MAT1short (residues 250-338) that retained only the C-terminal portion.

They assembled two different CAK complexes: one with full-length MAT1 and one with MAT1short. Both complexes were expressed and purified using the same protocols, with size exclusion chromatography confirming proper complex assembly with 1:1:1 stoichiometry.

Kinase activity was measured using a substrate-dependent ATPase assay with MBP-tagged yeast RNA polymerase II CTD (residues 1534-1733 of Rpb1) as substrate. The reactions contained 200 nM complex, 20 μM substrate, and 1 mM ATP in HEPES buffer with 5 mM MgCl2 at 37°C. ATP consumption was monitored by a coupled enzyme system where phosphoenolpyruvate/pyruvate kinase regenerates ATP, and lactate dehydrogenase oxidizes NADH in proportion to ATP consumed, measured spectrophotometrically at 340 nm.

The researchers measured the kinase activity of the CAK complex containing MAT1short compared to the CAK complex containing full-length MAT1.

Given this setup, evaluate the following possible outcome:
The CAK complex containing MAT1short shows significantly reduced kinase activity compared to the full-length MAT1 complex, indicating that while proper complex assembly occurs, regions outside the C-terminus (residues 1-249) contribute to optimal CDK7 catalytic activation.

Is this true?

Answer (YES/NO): NO